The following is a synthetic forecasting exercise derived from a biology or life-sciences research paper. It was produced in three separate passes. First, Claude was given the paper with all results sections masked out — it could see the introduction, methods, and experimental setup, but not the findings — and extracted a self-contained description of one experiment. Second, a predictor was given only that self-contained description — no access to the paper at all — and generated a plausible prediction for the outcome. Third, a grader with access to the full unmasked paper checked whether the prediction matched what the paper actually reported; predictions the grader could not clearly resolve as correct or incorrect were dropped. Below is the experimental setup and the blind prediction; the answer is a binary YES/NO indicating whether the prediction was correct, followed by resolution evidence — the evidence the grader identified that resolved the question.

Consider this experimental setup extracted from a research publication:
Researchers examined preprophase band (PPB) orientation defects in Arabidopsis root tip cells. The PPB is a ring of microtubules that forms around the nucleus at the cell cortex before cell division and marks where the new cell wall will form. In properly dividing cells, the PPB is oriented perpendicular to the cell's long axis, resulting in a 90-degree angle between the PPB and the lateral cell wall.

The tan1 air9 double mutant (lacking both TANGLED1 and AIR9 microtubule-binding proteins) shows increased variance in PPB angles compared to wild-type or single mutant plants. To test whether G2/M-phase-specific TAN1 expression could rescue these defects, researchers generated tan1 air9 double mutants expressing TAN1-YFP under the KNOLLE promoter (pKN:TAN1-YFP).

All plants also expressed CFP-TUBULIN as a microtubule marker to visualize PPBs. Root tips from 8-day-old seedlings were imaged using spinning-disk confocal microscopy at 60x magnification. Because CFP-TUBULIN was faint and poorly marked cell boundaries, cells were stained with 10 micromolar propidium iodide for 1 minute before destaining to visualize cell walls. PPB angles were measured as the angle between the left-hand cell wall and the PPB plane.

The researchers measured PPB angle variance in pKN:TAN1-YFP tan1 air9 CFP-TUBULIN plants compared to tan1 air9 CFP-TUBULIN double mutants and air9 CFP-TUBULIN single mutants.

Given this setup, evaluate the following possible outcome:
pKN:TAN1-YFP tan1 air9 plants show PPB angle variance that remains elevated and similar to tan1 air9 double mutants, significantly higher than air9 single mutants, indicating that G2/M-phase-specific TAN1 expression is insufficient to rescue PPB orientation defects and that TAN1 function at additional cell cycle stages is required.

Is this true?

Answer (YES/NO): NO